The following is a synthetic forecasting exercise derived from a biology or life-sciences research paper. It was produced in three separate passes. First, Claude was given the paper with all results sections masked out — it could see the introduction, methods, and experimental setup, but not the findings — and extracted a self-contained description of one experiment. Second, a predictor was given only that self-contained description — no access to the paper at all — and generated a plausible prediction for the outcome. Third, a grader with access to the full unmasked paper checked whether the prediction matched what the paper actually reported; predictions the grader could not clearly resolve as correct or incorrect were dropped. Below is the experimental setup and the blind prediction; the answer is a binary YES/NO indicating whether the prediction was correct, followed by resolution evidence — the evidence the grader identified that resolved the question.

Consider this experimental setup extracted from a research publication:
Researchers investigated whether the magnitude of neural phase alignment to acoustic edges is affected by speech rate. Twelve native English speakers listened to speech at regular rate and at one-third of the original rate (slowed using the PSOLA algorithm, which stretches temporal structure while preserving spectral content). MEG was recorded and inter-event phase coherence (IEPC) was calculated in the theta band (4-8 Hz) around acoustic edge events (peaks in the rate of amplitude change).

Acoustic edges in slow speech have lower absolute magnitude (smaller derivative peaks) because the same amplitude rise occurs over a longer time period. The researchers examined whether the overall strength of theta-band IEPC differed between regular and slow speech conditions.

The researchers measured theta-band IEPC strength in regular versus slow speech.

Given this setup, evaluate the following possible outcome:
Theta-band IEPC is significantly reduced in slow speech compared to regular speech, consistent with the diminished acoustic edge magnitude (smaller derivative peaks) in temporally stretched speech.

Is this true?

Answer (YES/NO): NO